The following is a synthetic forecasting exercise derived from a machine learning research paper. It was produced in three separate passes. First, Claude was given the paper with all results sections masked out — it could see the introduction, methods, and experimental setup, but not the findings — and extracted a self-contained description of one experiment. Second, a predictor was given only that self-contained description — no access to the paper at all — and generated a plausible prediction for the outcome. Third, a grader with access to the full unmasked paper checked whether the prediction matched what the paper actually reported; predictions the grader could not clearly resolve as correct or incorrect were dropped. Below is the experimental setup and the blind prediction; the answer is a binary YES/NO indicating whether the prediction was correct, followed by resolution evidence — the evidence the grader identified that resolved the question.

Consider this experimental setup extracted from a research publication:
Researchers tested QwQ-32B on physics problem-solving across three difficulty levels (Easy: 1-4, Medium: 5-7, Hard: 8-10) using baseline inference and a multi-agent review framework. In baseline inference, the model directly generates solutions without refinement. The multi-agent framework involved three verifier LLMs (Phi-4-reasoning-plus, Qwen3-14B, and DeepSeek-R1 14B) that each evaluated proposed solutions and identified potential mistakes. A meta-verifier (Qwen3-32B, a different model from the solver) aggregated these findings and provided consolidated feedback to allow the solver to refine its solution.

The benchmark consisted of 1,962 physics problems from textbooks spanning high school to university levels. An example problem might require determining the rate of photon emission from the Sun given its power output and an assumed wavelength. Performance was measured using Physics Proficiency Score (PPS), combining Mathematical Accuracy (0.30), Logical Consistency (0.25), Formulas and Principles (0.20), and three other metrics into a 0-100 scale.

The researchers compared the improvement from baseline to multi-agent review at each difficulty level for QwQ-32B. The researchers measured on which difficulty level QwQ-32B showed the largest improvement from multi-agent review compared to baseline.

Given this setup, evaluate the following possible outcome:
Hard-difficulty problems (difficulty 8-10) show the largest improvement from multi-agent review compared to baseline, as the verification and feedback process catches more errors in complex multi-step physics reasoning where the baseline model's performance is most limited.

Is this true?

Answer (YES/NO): YES